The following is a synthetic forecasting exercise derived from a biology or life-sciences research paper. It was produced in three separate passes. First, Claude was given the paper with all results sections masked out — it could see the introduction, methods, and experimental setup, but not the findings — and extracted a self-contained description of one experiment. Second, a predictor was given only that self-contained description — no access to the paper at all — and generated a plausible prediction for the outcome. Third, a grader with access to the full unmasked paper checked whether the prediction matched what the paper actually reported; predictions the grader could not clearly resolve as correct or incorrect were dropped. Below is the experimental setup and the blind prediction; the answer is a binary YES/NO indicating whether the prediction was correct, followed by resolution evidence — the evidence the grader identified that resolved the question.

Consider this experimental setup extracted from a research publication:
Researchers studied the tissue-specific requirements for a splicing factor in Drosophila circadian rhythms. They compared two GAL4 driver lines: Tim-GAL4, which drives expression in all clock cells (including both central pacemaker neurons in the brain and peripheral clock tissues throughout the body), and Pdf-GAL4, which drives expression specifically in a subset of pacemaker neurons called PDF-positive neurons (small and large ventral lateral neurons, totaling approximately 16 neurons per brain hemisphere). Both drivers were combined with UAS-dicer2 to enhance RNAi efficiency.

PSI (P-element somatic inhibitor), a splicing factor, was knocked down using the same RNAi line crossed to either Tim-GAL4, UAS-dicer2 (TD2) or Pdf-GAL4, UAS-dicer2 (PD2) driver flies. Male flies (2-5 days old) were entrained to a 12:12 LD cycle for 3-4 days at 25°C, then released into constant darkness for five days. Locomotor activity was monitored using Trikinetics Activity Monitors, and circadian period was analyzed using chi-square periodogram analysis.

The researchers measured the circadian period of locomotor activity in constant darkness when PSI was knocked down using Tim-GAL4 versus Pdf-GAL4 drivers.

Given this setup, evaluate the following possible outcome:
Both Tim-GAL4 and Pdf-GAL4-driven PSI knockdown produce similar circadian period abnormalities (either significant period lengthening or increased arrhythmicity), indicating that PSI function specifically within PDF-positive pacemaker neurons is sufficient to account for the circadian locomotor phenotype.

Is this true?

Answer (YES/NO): NO